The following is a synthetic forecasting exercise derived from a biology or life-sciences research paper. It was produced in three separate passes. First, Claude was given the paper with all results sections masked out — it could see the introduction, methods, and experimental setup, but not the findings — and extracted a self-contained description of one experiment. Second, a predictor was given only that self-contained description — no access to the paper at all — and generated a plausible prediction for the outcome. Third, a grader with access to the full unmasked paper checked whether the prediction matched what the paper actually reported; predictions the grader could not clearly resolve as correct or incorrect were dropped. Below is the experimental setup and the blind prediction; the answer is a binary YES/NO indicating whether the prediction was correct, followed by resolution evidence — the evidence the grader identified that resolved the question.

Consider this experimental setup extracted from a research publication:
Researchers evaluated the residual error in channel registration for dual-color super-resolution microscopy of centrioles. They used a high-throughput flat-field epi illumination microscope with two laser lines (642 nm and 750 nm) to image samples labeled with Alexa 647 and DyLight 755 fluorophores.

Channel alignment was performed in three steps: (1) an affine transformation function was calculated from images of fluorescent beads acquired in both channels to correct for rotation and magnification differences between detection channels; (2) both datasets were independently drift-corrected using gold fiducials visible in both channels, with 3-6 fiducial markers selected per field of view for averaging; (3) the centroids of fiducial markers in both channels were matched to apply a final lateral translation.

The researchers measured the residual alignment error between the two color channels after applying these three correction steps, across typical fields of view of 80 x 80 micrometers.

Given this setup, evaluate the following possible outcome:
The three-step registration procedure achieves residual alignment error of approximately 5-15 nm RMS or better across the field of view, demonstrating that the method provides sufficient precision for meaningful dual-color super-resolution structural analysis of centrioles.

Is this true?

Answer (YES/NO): NO